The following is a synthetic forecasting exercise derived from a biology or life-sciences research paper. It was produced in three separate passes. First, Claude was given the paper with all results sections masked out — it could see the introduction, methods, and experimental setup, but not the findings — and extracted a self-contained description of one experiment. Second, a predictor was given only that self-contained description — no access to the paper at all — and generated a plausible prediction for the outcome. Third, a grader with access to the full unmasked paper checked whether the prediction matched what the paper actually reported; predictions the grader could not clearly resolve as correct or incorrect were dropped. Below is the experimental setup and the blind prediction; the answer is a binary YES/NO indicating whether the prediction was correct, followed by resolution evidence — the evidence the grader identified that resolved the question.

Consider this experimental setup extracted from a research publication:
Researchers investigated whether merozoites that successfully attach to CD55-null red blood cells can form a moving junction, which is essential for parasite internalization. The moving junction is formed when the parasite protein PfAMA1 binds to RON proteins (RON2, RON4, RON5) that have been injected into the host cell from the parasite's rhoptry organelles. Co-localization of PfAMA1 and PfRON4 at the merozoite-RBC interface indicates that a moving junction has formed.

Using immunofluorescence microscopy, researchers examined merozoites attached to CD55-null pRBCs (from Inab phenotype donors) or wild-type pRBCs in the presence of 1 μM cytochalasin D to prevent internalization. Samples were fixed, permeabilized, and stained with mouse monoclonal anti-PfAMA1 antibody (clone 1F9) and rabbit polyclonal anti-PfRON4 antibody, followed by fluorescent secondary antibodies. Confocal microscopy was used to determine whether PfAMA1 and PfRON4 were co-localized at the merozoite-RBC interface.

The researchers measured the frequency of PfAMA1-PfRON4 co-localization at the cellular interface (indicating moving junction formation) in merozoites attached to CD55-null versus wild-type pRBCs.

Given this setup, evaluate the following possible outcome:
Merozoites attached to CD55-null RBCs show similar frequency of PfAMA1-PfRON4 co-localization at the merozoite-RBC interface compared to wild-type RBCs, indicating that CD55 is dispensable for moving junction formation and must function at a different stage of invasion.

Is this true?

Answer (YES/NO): NO